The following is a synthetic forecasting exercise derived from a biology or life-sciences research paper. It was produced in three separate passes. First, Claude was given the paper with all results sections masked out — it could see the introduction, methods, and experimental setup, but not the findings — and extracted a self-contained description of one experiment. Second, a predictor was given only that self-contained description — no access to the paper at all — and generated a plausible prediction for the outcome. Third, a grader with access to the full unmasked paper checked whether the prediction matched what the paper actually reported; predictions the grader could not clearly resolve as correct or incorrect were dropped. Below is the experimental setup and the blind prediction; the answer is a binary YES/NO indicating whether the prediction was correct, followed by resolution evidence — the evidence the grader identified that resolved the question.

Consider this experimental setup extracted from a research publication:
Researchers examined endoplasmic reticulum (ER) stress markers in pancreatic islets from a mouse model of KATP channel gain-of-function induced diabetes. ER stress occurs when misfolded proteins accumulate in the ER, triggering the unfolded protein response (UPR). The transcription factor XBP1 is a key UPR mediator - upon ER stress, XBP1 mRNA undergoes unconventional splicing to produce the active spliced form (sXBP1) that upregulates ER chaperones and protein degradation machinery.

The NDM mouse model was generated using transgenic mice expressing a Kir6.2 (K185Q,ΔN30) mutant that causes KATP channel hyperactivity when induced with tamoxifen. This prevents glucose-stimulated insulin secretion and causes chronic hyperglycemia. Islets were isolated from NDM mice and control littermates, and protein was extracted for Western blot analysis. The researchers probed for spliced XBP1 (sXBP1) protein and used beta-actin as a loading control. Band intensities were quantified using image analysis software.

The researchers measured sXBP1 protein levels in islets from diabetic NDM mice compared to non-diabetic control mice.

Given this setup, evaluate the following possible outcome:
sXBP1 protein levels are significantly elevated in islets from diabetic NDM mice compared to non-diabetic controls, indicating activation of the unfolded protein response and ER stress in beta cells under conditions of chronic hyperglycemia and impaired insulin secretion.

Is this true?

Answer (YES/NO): YES